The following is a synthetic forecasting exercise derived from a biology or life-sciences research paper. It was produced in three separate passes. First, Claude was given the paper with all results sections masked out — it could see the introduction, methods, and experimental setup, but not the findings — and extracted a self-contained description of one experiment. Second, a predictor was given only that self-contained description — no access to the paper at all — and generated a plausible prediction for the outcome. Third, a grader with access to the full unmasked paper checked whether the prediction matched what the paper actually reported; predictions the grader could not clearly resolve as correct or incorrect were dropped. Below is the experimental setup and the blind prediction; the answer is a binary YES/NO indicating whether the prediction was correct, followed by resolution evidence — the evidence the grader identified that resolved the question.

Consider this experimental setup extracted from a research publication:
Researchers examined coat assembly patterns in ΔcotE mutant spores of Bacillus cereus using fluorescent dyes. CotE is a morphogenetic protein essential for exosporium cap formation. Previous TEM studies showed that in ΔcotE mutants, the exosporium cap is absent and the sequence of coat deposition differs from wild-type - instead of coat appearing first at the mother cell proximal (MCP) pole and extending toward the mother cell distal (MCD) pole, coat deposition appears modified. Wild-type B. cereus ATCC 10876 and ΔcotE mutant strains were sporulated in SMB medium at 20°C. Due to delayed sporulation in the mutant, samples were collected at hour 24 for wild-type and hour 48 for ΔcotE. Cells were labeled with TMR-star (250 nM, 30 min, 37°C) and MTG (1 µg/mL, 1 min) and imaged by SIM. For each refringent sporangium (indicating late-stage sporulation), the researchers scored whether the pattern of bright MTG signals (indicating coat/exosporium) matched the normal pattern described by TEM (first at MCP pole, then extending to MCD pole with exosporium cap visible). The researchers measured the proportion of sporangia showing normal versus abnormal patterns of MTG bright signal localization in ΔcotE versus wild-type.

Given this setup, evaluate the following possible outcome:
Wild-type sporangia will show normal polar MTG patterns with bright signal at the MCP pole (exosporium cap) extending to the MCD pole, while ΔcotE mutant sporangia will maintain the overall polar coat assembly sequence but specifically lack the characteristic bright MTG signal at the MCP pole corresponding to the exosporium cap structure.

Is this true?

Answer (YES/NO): NO